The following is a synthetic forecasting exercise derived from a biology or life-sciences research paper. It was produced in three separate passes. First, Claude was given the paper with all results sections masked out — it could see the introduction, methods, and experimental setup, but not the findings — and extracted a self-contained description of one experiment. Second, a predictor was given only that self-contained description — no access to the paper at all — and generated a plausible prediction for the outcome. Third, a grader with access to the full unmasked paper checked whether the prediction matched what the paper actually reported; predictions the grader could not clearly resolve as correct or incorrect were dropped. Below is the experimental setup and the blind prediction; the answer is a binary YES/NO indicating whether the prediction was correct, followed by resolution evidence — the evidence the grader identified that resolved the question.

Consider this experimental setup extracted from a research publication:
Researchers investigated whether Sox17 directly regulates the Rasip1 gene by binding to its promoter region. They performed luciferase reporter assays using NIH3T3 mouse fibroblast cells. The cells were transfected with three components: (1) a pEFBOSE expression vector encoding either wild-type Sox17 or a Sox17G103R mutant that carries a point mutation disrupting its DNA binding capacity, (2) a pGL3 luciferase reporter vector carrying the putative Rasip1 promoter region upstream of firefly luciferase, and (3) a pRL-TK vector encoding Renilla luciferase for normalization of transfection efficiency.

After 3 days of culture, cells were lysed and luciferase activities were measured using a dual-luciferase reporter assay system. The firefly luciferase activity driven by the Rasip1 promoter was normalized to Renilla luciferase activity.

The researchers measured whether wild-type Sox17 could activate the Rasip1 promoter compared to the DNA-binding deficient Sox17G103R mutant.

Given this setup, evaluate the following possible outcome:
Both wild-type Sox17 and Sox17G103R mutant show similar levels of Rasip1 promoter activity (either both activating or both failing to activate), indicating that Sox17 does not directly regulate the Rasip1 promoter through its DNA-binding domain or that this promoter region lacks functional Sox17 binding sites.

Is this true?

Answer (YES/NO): NO